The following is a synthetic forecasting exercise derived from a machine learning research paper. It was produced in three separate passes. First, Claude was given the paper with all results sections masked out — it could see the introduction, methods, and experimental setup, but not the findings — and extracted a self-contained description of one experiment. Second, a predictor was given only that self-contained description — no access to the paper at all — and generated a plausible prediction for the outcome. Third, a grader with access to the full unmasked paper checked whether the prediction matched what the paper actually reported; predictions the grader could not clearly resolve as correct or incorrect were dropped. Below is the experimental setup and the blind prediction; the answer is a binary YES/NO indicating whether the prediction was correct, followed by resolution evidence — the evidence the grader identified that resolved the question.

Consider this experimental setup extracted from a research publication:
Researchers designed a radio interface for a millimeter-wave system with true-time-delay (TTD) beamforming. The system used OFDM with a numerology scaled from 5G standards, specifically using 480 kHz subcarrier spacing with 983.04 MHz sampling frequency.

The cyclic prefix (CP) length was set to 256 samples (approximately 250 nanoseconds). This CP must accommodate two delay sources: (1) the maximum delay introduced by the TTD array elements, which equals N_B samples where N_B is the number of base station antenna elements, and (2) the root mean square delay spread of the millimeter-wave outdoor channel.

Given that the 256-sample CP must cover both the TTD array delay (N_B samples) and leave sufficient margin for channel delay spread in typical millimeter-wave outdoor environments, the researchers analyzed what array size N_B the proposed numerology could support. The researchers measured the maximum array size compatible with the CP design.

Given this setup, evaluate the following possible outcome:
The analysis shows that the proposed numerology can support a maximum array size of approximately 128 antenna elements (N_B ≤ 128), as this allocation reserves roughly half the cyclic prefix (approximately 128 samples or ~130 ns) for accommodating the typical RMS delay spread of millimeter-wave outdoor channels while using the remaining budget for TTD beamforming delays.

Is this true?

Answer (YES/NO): YES